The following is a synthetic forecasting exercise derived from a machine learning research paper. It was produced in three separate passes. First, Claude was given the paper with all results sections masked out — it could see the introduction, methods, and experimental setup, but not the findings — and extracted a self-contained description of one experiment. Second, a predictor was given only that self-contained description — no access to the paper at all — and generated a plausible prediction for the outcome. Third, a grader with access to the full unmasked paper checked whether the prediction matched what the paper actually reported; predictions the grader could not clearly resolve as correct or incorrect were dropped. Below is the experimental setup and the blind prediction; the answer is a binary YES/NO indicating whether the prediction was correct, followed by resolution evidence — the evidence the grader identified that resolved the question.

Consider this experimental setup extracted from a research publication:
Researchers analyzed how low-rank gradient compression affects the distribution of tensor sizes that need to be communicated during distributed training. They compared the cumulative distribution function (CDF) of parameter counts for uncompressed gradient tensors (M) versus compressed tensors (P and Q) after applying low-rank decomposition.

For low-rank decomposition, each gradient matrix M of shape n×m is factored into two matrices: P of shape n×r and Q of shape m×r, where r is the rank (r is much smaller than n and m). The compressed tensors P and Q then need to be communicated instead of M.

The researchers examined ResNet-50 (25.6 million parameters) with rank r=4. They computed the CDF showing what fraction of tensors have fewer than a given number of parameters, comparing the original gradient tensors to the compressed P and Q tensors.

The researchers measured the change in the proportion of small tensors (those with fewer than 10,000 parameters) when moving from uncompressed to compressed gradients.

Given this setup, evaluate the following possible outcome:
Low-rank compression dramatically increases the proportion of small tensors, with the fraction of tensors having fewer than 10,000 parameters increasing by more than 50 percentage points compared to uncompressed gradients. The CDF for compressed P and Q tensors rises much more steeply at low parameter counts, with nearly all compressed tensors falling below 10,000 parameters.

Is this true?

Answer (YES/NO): NO